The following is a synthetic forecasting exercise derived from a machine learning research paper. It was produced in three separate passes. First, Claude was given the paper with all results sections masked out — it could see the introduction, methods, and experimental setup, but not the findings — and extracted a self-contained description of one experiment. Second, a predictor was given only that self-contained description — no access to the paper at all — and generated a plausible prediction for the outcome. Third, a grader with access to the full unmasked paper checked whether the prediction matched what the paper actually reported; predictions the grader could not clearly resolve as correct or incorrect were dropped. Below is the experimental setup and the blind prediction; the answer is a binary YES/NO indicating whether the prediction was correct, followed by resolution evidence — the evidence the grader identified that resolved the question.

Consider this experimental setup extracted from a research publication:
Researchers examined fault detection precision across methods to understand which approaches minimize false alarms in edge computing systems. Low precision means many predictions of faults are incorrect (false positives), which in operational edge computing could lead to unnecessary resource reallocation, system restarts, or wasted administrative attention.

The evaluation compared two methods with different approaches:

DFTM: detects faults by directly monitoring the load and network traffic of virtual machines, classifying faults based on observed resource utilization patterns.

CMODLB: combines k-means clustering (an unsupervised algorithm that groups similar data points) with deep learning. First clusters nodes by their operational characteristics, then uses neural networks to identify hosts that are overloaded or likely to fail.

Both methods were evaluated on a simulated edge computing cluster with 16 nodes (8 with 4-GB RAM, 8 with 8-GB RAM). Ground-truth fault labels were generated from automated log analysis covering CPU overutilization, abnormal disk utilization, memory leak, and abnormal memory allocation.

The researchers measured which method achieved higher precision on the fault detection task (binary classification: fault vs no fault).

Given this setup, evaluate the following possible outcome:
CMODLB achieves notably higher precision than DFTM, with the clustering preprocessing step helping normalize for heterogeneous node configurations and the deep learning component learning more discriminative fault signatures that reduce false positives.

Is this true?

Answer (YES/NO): YES